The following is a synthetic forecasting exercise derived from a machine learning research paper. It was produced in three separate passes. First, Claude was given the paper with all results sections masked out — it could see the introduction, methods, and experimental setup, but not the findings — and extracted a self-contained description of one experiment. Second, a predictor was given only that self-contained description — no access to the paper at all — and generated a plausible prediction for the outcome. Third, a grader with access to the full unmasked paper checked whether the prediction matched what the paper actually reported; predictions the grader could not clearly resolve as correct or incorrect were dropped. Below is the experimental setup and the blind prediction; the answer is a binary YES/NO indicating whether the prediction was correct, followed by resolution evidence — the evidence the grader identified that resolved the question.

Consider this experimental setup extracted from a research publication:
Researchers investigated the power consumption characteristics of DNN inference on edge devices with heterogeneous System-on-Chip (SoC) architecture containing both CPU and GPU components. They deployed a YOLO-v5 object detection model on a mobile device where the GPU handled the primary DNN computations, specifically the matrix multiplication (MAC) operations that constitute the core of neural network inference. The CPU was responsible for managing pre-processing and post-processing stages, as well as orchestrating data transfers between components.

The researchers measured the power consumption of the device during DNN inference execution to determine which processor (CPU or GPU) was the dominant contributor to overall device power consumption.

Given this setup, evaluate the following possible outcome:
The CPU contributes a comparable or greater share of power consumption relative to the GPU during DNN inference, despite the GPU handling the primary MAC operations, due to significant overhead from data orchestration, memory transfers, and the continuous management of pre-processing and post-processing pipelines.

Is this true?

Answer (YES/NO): YES